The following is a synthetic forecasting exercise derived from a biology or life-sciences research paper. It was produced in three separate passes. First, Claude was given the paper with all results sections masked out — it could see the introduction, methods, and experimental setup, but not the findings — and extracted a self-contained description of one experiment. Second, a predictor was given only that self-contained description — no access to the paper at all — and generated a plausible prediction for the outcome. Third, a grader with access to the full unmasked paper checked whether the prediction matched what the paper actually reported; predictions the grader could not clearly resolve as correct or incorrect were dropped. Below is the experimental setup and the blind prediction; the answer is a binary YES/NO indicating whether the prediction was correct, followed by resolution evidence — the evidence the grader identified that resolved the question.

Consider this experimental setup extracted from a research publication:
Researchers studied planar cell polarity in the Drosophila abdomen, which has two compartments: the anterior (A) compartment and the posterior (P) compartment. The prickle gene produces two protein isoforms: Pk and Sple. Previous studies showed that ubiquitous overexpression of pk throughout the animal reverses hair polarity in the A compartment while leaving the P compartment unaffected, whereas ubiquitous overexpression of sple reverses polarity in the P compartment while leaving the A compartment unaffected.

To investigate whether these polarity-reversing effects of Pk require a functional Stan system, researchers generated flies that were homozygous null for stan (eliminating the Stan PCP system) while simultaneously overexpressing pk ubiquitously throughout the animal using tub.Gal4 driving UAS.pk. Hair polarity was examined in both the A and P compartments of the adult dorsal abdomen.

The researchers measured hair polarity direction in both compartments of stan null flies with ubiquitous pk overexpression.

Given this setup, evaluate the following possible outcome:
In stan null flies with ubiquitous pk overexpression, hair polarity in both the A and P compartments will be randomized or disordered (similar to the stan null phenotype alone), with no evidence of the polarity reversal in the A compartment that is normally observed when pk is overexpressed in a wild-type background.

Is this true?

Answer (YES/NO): NO